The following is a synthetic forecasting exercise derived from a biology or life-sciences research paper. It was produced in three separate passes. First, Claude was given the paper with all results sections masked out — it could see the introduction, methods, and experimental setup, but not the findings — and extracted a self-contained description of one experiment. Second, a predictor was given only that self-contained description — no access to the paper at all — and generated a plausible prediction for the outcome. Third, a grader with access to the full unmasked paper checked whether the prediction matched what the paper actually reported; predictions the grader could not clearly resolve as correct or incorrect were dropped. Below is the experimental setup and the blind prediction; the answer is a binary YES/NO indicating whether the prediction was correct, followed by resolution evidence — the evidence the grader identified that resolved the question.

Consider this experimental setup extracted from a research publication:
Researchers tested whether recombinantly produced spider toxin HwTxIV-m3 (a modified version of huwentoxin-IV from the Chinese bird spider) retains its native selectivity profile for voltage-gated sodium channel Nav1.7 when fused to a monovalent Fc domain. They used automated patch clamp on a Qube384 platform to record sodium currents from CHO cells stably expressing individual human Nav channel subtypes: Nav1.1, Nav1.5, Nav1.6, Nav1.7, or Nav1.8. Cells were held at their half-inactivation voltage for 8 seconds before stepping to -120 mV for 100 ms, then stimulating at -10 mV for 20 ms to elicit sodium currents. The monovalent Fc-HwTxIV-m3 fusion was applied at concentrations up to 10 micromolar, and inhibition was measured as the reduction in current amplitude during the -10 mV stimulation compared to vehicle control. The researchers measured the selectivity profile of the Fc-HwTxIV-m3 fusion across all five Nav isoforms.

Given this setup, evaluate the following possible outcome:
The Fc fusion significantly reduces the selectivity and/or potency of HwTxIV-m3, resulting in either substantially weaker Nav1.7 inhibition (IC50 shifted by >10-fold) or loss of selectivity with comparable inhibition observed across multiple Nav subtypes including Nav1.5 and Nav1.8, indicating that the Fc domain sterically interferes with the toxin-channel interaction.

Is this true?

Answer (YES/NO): NO